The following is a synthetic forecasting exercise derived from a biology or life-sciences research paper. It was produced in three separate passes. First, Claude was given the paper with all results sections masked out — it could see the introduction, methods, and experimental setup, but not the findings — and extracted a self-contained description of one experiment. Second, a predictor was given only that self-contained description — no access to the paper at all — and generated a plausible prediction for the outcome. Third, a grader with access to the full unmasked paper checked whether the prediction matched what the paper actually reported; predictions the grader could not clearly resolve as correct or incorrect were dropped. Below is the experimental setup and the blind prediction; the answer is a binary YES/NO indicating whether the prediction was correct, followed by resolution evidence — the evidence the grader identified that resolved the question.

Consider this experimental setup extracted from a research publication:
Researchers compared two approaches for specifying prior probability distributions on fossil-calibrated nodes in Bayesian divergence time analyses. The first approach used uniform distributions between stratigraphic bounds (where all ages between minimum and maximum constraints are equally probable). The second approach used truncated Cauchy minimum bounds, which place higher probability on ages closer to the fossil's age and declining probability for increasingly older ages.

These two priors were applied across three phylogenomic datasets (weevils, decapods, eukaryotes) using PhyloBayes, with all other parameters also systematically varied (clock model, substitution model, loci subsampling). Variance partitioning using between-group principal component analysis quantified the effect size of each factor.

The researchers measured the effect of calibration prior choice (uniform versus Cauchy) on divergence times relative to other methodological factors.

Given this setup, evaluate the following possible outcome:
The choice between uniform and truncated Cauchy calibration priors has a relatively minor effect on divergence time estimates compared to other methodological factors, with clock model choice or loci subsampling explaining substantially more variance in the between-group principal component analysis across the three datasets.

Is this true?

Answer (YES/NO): YES